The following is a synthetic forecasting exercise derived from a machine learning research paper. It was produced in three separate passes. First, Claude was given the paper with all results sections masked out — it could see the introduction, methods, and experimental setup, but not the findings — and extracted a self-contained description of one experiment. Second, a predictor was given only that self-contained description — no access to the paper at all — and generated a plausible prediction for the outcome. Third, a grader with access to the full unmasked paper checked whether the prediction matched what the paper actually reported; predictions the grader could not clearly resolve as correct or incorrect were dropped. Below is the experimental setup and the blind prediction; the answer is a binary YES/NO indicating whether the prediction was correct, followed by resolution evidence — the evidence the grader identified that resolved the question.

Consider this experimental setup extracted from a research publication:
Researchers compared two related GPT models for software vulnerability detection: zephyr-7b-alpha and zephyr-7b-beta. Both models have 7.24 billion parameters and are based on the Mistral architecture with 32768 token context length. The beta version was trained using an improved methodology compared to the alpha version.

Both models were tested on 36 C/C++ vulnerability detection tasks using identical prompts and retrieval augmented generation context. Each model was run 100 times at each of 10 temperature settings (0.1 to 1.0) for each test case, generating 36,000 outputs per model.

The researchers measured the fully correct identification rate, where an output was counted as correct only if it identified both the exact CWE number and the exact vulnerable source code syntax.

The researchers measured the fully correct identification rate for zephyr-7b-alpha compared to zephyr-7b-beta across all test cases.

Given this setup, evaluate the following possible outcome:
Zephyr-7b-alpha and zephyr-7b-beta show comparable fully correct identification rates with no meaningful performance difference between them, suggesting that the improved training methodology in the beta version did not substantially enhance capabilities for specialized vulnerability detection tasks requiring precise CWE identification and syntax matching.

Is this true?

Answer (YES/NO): NO